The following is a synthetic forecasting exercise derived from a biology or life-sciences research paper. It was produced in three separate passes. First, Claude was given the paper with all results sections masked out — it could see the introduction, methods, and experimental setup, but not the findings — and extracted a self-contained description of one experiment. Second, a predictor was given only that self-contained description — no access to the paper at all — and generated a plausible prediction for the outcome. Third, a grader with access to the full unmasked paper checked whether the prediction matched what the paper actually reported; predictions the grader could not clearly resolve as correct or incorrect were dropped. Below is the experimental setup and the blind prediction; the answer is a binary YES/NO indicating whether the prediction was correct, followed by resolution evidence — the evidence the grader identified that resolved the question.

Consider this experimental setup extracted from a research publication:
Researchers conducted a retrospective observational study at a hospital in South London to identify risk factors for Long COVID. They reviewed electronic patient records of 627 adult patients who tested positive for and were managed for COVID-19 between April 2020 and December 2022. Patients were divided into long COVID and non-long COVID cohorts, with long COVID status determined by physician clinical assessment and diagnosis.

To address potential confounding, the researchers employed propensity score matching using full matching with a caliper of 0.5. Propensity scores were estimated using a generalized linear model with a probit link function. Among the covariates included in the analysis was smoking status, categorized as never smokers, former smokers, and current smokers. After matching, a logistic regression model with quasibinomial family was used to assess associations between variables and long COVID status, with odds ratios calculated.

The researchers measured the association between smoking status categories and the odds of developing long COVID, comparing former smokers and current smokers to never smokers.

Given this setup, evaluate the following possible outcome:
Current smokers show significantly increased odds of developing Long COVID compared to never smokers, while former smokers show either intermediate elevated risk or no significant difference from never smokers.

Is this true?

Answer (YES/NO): NO